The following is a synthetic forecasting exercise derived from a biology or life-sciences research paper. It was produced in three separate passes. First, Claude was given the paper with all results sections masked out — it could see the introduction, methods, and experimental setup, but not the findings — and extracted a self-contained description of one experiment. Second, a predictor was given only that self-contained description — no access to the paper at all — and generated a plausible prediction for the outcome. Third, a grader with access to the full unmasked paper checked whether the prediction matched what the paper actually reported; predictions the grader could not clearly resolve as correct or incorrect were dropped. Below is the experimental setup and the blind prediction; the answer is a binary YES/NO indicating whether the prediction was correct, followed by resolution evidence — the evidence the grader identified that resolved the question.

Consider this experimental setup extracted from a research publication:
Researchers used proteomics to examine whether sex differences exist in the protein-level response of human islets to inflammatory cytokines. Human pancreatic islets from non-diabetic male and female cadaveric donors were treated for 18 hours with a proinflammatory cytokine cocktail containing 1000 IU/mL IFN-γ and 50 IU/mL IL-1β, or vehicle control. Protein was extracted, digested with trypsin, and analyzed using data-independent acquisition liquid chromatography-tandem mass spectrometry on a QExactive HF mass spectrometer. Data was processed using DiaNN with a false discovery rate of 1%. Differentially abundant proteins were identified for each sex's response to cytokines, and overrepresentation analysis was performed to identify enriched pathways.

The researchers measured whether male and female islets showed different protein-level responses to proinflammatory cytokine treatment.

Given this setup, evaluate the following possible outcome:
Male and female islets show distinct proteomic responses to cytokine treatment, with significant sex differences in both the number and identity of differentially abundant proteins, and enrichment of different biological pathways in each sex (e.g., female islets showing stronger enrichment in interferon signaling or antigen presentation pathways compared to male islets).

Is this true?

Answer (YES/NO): NO